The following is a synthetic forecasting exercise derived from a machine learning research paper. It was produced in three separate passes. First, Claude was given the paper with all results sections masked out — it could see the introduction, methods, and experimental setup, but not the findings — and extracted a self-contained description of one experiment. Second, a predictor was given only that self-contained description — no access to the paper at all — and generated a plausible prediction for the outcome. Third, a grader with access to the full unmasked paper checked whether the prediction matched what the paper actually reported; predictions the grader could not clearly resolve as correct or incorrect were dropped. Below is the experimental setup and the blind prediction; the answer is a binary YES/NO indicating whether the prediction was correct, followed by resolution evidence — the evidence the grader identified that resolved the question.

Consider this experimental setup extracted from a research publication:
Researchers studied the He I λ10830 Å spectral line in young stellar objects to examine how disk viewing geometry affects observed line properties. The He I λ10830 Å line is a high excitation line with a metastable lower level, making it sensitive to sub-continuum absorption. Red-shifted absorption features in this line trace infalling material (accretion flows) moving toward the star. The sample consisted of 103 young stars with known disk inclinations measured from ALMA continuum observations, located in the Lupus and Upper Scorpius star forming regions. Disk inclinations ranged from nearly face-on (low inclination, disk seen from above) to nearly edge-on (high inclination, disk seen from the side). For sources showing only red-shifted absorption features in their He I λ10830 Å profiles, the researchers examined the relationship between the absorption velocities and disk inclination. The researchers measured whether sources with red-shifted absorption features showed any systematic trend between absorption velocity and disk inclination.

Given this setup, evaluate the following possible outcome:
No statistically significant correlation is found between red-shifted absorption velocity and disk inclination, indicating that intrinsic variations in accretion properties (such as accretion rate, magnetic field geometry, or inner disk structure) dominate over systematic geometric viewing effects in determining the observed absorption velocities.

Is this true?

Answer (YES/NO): YES